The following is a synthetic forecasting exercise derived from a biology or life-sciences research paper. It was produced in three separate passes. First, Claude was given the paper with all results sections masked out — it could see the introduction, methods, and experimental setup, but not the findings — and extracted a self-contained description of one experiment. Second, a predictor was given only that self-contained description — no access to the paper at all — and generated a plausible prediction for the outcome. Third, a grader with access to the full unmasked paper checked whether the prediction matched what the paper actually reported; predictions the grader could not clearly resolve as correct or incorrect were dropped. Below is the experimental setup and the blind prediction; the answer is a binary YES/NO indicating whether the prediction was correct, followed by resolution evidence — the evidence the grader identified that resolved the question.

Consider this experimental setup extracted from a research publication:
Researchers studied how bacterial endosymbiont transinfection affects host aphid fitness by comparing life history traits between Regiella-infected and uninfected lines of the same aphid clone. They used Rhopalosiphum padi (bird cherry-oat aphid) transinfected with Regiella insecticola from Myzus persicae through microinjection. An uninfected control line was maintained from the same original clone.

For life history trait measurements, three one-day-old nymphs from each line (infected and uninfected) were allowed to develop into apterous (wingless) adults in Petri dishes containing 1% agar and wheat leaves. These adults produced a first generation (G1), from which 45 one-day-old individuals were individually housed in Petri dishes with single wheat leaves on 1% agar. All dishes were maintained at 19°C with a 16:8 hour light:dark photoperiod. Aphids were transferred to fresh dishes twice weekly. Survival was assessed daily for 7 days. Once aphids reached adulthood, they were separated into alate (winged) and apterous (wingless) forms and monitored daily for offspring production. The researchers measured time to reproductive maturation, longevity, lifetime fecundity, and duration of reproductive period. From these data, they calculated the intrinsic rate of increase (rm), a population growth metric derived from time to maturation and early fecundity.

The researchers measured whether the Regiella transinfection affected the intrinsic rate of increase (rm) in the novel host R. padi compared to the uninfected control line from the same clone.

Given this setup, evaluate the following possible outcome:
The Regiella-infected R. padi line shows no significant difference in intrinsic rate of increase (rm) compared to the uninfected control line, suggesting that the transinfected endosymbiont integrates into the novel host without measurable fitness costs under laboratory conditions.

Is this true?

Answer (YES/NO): NO